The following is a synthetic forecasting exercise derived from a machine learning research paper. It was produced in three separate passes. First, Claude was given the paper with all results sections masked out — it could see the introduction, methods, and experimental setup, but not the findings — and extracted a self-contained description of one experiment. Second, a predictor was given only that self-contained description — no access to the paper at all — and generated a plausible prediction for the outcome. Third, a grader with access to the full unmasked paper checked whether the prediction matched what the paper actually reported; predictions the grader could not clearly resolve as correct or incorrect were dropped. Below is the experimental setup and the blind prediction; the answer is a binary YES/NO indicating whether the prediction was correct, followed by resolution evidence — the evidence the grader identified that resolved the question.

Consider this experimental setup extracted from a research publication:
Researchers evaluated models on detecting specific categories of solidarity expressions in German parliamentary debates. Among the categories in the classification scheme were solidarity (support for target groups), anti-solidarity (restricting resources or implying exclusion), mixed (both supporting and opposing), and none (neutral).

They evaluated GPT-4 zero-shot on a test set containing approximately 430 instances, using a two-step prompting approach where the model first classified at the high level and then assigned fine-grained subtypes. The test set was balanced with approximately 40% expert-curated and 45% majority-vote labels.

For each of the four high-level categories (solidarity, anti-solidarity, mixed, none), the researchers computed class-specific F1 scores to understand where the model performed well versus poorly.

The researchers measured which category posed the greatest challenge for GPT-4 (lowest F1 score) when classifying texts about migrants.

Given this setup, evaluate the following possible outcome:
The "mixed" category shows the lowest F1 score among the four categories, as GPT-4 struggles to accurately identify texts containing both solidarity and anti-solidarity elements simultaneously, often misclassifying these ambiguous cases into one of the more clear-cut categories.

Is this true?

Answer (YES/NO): YES